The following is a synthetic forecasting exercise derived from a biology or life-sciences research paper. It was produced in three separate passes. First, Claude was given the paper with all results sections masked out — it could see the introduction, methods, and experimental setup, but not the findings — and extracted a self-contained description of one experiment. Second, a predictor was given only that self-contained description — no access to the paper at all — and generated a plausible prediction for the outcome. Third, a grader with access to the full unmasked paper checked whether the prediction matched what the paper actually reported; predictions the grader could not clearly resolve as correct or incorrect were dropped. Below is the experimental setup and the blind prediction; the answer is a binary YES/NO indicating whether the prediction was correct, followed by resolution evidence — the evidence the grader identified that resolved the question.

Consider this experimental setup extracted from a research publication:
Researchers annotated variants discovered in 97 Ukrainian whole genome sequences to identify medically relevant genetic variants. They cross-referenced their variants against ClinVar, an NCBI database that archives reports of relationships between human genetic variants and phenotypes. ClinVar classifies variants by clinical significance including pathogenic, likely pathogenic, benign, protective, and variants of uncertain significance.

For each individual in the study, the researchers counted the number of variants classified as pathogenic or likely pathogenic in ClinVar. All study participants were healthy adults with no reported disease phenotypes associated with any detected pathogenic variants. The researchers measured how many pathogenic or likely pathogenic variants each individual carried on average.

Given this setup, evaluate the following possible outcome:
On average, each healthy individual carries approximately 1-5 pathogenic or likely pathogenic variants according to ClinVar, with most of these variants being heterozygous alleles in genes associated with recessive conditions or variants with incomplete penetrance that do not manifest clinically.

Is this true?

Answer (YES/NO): NO